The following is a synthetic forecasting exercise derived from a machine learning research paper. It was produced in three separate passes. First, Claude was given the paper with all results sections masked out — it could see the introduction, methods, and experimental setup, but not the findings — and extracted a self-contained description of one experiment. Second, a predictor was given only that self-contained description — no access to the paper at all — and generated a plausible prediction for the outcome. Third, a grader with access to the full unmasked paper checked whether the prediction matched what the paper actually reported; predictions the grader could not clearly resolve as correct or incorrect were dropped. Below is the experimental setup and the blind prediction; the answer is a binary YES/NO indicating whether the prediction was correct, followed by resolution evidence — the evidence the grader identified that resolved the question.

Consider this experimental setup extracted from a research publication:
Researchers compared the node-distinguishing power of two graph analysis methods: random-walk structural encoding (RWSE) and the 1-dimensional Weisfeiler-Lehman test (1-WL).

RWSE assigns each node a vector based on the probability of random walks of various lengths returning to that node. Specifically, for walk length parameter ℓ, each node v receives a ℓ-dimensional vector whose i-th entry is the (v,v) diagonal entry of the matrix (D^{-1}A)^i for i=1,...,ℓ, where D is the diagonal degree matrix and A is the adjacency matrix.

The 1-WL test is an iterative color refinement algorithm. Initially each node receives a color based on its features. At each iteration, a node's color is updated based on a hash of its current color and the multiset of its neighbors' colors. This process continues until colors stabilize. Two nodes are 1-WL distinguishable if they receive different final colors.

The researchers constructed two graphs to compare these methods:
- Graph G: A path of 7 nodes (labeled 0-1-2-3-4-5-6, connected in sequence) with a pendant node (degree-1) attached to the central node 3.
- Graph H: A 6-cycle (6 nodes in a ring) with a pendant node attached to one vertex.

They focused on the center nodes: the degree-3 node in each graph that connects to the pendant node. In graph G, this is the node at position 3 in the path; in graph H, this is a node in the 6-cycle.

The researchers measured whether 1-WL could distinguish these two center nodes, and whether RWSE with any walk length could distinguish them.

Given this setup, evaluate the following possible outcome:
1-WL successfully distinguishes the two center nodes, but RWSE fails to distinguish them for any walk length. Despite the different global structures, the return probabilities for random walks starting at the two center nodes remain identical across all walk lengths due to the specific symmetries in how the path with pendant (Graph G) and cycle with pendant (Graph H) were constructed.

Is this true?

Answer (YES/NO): YES